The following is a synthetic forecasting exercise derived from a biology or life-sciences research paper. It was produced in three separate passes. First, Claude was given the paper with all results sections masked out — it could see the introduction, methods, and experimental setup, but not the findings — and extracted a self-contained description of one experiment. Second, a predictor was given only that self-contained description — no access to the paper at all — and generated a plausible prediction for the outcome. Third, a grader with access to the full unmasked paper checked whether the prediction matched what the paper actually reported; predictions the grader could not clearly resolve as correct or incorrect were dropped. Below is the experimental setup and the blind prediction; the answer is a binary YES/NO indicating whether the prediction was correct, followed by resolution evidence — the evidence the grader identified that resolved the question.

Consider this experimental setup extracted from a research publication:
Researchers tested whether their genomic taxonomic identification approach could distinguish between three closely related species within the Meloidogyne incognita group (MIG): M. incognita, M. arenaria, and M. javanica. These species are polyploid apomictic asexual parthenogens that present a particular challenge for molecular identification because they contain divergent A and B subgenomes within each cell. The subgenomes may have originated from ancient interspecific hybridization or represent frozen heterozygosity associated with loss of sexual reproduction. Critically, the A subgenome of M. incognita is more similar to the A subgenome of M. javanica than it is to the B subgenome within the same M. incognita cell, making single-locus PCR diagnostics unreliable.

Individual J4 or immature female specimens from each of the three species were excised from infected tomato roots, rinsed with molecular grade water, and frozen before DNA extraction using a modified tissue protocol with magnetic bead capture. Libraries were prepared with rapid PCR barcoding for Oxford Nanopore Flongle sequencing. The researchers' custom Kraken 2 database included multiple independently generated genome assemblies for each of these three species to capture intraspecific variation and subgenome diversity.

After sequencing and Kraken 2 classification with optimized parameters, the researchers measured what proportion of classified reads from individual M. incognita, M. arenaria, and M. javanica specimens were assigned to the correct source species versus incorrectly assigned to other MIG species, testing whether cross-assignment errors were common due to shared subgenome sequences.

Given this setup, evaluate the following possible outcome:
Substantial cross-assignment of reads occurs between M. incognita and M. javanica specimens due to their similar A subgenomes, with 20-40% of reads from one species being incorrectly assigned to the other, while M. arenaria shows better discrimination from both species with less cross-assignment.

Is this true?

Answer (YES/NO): NO